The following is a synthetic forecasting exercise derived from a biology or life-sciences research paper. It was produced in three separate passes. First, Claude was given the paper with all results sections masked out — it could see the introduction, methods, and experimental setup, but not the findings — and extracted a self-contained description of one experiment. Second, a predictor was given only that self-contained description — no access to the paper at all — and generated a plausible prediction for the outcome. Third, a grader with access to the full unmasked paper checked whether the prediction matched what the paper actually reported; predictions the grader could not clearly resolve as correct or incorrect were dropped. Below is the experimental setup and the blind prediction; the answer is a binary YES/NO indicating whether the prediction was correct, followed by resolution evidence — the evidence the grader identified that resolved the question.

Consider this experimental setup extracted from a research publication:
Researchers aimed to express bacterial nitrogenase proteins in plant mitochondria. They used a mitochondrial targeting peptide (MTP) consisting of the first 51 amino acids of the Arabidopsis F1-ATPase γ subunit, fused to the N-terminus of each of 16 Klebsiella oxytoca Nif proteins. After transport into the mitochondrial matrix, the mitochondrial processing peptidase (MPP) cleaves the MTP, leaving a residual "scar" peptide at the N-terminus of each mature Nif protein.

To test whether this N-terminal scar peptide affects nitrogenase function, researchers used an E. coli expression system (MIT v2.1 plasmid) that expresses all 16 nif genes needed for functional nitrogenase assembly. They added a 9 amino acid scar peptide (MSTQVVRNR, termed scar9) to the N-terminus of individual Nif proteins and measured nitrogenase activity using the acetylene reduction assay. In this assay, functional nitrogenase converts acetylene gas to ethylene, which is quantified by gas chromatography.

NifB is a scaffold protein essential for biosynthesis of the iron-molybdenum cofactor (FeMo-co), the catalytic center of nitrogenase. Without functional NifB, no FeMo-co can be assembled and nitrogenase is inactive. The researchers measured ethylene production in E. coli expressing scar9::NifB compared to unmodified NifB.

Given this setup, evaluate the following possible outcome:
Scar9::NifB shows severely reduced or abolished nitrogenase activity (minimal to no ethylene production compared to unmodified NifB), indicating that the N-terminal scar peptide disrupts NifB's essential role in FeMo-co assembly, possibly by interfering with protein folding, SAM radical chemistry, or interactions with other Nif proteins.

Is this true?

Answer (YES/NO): NO